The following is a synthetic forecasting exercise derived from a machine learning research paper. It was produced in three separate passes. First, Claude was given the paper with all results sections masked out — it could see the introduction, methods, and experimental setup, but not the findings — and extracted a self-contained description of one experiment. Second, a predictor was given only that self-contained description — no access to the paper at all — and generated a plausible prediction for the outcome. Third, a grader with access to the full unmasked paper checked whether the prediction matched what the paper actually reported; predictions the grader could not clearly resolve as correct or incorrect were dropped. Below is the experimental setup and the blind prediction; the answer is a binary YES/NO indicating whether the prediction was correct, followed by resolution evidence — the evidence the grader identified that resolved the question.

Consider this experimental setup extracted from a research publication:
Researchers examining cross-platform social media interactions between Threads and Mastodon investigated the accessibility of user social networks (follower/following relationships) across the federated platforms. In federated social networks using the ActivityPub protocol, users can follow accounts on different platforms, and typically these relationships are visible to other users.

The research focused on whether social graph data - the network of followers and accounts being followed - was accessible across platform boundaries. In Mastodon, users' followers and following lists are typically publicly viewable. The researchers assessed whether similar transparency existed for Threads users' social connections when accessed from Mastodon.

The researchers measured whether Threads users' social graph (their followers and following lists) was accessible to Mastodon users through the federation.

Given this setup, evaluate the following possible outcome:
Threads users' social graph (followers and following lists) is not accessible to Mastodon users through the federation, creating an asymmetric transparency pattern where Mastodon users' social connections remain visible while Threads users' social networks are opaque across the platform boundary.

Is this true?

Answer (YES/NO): YES